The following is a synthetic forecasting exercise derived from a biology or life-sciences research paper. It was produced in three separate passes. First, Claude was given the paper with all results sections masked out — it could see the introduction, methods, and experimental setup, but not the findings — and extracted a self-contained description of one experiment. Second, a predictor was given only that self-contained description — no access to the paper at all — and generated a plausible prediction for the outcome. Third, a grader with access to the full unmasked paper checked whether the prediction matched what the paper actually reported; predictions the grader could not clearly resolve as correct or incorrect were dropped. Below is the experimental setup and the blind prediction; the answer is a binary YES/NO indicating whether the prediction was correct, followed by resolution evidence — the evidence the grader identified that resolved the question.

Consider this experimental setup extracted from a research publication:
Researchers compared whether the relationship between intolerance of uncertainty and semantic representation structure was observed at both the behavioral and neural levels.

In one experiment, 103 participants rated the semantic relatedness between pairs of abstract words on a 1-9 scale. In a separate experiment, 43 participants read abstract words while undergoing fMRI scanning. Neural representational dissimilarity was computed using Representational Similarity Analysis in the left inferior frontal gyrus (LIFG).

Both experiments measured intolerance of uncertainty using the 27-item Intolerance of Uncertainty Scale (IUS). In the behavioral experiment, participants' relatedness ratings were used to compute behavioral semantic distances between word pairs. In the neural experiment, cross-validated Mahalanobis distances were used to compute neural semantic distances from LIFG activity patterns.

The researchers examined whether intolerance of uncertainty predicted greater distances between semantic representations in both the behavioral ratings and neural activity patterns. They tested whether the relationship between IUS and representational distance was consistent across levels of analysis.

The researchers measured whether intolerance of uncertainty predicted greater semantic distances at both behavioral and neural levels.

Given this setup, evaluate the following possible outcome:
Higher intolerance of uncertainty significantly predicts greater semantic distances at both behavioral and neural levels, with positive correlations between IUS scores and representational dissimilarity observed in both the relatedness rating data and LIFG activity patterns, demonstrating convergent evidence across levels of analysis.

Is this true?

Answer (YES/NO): YES